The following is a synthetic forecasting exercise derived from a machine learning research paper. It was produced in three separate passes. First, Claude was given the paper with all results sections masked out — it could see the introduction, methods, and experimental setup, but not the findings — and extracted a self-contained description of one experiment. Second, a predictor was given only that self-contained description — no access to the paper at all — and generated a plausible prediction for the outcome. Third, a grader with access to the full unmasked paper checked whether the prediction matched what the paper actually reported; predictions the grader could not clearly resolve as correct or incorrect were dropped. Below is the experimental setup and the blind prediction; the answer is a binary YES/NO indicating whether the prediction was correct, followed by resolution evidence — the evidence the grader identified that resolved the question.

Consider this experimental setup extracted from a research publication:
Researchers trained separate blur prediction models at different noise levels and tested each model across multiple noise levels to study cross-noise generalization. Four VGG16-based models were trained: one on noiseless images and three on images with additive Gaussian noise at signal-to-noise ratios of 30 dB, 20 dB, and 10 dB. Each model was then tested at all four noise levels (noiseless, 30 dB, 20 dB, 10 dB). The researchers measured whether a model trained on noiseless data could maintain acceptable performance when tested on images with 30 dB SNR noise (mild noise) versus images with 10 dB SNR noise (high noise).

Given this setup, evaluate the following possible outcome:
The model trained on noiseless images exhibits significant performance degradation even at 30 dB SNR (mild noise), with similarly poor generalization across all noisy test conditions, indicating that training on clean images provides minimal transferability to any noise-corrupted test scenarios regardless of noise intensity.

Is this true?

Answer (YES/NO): NO